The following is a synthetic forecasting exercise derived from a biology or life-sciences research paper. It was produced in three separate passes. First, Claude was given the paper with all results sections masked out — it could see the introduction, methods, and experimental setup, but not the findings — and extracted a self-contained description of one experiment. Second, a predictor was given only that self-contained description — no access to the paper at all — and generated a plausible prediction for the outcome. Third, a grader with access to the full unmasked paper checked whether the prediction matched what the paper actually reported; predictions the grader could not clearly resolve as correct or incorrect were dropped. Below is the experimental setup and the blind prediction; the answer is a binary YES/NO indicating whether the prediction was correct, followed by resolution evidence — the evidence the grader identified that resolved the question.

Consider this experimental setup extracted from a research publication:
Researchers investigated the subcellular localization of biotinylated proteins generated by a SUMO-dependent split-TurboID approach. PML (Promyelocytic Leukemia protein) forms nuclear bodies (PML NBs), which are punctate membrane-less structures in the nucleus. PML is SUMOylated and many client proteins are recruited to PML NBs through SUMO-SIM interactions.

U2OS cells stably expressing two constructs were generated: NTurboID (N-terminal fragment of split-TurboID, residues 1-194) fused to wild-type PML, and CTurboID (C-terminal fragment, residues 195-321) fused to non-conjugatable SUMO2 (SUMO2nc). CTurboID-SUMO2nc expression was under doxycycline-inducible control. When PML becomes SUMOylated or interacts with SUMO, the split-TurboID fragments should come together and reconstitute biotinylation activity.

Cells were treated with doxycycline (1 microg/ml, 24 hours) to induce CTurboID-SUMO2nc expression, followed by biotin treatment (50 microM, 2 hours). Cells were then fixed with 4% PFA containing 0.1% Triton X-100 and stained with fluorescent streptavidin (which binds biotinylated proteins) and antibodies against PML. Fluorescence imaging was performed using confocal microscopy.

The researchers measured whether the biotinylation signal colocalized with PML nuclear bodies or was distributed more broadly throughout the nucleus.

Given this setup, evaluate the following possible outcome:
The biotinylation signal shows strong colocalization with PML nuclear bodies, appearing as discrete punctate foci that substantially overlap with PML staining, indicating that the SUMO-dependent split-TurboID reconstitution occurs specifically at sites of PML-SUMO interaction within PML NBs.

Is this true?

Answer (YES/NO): YES